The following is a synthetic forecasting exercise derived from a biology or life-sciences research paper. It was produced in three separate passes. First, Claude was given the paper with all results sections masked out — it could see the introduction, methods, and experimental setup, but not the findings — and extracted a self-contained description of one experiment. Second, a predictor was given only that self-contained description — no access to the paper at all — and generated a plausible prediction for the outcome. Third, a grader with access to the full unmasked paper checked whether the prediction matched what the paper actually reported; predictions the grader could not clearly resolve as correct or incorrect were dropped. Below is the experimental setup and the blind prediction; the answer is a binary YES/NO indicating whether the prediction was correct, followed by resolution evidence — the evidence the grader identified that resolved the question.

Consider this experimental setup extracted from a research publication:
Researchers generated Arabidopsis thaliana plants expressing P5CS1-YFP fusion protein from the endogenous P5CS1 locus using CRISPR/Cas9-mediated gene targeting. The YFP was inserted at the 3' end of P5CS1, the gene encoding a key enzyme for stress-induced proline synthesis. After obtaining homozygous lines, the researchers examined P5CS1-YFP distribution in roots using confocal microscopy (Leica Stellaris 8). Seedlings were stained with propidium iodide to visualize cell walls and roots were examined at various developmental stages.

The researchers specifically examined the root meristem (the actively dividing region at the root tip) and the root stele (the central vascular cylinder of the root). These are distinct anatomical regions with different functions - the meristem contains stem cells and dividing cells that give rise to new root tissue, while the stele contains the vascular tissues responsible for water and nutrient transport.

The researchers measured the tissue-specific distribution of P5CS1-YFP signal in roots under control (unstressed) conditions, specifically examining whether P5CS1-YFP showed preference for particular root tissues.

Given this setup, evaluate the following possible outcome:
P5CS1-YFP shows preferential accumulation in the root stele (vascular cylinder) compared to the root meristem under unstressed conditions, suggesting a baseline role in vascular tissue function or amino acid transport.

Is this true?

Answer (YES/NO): NO